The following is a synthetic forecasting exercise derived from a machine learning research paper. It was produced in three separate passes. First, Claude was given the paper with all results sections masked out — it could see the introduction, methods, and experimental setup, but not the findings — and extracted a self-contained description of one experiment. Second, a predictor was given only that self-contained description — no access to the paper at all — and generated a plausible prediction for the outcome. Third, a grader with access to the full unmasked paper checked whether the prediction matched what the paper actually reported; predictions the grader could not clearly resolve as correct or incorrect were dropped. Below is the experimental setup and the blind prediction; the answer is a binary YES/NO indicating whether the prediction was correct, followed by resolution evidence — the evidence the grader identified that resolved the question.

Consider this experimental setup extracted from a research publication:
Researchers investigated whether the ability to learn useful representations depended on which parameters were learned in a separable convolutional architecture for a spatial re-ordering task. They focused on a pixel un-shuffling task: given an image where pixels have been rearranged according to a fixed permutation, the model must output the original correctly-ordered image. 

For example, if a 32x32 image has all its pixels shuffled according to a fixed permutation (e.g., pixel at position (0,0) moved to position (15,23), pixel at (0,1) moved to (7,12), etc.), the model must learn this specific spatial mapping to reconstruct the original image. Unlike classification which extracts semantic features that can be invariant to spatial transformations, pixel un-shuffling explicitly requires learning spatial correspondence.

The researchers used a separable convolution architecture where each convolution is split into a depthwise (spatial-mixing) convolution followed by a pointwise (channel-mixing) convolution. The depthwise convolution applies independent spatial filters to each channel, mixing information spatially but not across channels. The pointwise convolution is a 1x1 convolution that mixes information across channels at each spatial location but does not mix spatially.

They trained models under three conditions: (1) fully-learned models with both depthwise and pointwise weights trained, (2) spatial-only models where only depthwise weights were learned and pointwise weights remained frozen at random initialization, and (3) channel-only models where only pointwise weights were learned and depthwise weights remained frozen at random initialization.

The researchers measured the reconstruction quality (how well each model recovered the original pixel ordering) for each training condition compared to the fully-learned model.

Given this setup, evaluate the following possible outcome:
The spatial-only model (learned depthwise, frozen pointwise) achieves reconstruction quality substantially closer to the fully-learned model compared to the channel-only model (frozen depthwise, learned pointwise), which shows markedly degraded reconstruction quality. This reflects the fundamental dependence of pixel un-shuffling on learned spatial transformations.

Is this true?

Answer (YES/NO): NO